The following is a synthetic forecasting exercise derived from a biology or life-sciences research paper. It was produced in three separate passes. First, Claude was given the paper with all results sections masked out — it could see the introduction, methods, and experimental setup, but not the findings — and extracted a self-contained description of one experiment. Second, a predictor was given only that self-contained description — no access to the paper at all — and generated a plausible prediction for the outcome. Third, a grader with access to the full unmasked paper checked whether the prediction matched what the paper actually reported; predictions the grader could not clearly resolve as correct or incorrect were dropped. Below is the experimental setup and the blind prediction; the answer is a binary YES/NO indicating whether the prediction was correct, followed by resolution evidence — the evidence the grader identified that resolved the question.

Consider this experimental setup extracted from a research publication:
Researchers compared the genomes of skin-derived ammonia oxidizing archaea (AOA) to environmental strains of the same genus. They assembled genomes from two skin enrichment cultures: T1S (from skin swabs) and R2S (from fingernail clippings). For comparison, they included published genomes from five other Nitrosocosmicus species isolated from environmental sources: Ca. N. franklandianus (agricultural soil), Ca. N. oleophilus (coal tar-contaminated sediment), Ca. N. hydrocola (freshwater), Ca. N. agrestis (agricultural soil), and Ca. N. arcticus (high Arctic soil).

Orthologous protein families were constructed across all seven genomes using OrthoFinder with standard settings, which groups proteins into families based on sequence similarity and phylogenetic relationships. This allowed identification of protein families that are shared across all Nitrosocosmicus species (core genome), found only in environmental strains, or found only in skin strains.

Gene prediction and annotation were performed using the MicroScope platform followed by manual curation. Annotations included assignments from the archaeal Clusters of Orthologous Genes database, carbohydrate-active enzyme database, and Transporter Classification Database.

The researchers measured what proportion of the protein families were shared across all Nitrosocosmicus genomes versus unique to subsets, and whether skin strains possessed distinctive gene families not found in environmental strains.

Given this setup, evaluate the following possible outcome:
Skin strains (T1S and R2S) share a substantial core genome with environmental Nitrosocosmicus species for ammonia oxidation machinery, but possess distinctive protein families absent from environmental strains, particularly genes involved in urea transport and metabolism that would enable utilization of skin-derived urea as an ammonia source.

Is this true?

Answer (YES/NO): NO